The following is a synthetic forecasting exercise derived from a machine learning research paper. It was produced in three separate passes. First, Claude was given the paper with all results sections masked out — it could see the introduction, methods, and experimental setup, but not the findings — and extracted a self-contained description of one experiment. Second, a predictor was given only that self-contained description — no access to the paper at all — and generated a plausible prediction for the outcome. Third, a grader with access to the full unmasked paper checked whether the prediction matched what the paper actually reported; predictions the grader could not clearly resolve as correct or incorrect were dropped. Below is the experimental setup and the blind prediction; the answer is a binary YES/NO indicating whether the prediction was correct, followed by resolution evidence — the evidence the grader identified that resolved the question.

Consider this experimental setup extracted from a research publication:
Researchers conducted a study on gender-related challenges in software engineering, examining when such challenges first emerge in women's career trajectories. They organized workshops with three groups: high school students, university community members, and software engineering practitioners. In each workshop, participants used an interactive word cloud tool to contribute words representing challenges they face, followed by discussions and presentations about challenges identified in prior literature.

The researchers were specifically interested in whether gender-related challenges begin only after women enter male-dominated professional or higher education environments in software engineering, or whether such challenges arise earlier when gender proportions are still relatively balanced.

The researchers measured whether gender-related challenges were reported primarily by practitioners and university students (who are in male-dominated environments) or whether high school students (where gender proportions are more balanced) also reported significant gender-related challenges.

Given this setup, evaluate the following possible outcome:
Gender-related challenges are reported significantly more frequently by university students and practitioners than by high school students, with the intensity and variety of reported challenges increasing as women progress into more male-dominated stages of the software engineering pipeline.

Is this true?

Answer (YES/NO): NO